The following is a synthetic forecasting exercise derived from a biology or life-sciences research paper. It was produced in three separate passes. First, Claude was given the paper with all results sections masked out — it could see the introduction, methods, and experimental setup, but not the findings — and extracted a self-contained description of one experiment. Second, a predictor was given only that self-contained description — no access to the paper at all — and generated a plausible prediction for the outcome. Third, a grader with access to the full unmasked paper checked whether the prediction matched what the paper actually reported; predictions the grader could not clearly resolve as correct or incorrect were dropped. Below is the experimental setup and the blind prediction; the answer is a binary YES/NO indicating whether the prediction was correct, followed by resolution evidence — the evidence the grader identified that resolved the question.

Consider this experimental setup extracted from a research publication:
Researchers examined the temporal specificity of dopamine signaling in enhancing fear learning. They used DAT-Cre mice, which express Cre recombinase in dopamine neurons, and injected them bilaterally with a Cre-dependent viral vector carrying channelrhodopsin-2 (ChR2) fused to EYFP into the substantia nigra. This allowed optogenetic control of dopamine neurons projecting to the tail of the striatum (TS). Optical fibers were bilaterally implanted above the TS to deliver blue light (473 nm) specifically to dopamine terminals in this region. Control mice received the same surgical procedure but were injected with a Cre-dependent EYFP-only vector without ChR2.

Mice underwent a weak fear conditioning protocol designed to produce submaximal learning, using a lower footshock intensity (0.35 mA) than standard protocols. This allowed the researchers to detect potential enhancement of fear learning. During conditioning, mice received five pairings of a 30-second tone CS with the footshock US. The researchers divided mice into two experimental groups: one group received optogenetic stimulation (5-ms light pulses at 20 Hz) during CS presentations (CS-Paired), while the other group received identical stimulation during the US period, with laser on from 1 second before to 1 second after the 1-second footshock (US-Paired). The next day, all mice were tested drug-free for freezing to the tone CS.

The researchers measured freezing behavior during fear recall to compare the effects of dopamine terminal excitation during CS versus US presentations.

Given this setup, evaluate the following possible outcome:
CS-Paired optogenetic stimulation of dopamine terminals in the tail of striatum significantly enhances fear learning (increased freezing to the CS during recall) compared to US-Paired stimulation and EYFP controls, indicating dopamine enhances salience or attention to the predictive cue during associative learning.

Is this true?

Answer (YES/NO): NO